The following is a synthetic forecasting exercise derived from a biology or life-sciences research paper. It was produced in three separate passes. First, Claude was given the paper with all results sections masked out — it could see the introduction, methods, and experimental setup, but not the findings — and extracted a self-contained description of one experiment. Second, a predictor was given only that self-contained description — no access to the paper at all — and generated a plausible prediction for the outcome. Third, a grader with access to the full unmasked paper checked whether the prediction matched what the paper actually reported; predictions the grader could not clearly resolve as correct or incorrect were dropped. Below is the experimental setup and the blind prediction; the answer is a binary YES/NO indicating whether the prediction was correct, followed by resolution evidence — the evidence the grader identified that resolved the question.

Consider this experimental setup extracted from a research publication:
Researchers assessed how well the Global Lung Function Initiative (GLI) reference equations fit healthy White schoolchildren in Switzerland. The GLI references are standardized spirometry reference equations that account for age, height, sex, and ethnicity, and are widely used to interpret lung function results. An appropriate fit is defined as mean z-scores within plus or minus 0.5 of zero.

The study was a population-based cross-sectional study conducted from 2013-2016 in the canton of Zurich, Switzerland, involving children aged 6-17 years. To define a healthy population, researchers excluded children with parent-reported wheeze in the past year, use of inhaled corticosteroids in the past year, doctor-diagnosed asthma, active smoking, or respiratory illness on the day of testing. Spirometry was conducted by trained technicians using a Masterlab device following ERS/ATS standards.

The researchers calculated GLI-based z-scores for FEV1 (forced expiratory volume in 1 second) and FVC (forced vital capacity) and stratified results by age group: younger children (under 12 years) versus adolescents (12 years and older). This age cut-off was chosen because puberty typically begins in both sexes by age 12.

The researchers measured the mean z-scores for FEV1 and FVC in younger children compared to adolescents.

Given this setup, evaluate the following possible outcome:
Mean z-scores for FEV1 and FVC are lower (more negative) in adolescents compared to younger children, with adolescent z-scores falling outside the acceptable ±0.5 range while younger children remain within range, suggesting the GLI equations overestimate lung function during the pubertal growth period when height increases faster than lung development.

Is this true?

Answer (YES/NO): YES